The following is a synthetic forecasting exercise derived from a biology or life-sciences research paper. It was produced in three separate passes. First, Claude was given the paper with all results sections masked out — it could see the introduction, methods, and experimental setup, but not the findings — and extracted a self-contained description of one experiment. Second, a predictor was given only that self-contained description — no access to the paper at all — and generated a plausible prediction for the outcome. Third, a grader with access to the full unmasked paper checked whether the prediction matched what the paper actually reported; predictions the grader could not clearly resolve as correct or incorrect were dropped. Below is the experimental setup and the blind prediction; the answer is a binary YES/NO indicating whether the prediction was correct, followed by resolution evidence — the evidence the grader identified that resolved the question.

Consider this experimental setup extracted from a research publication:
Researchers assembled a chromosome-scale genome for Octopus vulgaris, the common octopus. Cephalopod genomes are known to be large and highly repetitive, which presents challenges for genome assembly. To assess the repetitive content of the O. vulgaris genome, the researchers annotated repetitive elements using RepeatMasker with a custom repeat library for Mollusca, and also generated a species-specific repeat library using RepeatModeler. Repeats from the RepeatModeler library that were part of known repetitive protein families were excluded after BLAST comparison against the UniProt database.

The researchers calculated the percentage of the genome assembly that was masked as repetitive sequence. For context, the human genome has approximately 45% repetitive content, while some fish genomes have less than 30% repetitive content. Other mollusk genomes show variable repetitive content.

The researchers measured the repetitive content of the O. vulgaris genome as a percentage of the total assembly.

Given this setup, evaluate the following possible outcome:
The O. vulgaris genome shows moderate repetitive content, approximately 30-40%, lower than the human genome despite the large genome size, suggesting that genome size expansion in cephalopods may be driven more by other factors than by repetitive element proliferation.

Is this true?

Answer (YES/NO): NO